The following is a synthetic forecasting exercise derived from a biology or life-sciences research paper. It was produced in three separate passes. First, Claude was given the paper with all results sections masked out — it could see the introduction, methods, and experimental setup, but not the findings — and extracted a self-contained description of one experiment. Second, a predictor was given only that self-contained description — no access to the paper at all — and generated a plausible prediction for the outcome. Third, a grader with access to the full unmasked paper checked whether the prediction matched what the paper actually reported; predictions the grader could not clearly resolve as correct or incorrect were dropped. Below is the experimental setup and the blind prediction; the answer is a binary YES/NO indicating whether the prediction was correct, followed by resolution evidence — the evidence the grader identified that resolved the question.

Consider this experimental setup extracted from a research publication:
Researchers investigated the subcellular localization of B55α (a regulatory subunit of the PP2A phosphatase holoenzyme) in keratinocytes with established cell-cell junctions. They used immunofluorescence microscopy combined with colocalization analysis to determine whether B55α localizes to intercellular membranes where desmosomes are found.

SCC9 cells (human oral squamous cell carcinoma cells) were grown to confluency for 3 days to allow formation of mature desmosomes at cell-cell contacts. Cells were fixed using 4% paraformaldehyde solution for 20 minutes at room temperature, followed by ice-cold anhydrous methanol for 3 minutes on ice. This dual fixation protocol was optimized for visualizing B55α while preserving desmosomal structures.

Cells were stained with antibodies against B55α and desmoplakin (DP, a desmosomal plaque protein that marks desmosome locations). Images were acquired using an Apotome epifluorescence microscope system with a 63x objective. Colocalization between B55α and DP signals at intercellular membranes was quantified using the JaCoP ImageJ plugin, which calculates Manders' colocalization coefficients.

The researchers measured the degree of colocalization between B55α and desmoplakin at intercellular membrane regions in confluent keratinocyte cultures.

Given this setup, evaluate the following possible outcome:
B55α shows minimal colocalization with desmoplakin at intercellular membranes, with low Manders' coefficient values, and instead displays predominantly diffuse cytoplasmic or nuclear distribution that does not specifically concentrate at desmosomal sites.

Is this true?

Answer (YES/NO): NO